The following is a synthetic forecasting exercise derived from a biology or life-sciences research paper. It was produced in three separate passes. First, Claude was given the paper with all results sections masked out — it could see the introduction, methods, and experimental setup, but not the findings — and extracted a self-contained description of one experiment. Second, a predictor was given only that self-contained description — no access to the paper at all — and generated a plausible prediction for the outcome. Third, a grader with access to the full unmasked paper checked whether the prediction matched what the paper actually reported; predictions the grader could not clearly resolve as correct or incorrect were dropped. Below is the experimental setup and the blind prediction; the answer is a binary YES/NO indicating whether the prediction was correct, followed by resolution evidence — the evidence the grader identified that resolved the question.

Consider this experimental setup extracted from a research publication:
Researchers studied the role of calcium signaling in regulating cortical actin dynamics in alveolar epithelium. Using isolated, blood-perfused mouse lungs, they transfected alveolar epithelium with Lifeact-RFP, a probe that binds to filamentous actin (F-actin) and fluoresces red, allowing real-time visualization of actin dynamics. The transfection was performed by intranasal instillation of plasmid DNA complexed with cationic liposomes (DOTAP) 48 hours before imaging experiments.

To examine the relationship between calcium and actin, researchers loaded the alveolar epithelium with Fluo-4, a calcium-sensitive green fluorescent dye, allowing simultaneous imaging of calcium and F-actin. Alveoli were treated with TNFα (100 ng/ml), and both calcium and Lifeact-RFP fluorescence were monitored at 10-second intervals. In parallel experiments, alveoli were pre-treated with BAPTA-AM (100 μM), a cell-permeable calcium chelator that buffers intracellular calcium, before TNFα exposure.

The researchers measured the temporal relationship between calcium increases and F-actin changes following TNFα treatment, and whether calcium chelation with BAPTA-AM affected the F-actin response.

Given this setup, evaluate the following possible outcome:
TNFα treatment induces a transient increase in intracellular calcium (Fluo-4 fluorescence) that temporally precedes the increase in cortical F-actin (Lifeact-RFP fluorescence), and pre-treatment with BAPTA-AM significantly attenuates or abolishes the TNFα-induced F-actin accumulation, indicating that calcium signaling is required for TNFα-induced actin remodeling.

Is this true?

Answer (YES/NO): NO